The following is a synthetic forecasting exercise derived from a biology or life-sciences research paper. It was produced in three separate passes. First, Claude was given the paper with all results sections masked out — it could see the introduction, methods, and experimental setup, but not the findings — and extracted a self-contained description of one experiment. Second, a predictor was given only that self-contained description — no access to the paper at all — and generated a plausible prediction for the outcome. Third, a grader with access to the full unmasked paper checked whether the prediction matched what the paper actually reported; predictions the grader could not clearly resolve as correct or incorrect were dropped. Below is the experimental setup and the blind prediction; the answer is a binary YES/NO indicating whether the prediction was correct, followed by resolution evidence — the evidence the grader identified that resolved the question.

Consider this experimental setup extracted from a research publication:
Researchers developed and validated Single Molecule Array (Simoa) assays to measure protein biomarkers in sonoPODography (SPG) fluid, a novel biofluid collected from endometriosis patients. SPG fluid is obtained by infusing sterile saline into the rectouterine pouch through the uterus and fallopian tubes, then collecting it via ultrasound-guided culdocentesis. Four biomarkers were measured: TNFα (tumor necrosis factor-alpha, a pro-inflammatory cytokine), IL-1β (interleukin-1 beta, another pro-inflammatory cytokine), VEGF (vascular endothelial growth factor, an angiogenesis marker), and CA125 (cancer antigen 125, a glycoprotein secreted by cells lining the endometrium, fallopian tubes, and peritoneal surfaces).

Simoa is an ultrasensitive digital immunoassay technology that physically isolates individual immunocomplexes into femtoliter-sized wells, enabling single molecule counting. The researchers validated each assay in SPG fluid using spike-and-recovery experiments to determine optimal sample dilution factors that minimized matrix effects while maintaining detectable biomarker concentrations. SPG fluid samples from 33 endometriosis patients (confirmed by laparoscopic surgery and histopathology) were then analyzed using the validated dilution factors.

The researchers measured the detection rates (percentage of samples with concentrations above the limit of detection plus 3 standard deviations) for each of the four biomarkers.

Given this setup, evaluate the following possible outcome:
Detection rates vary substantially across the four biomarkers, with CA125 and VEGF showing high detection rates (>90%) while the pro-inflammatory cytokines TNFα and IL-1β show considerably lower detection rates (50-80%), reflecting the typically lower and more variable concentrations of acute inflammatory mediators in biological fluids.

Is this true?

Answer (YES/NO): NO